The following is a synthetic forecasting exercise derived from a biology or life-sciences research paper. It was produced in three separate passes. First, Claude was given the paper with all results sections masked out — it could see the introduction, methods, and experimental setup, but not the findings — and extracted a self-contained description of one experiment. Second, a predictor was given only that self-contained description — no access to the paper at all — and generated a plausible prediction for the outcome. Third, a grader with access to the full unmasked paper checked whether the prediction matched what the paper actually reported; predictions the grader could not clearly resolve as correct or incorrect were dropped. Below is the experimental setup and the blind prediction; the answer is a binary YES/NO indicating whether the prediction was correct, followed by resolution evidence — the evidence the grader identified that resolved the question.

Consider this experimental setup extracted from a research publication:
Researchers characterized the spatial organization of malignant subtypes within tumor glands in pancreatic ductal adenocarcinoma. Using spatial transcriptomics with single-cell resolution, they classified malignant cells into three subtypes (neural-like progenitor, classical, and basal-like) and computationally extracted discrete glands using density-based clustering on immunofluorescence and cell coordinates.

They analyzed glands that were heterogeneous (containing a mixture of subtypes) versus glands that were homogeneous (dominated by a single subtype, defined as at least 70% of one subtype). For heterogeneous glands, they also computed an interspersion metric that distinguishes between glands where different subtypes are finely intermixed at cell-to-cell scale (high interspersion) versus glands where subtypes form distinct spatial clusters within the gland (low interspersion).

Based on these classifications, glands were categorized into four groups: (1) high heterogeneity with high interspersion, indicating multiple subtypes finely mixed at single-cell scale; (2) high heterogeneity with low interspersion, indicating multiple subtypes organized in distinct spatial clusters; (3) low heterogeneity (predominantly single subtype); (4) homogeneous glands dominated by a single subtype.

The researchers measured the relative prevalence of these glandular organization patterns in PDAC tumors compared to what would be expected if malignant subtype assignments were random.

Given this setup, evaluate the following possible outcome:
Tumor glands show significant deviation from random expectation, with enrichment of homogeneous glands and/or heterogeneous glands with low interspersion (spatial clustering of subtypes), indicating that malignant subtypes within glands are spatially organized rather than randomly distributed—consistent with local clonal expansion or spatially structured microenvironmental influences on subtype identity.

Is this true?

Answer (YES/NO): YES